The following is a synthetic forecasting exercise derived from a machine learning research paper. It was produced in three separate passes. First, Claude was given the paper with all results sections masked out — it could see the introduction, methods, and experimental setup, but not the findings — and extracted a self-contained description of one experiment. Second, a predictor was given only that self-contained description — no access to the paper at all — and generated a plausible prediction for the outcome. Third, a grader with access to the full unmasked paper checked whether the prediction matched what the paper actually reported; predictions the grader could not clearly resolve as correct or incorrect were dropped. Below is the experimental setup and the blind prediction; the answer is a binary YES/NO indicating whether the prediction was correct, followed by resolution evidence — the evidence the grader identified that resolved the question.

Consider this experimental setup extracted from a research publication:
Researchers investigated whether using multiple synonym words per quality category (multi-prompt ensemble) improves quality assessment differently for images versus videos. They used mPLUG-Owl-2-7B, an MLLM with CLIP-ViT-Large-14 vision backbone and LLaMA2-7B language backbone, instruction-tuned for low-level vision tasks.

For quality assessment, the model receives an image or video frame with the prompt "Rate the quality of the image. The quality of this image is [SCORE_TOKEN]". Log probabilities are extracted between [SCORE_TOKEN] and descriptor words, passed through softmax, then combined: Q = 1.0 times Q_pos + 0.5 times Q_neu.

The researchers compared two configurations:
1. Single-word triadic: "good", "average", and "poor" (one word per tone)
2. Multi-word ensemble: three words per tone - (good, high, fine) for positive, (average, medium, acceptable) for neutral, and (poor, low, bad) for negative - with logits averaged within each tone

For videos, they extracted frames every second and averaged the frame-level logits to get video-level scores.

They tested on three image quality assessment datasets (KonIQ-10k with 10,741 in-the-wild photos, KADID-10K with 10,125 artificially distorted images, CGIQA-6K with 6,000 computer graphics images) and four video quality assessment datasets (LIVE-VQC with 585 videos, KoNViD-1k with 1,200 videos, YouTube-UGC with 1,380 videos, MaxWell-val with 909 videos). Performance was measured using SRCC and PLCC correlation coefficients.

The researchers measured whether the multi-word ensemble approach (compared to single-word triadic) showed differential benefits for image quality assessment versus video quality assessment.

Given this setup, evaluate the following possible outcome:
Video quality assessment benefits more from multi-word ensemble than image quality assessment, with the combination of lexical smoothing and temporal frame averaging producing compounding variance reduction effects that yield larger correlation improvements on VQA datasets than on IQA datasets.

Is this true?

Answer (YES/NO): YES